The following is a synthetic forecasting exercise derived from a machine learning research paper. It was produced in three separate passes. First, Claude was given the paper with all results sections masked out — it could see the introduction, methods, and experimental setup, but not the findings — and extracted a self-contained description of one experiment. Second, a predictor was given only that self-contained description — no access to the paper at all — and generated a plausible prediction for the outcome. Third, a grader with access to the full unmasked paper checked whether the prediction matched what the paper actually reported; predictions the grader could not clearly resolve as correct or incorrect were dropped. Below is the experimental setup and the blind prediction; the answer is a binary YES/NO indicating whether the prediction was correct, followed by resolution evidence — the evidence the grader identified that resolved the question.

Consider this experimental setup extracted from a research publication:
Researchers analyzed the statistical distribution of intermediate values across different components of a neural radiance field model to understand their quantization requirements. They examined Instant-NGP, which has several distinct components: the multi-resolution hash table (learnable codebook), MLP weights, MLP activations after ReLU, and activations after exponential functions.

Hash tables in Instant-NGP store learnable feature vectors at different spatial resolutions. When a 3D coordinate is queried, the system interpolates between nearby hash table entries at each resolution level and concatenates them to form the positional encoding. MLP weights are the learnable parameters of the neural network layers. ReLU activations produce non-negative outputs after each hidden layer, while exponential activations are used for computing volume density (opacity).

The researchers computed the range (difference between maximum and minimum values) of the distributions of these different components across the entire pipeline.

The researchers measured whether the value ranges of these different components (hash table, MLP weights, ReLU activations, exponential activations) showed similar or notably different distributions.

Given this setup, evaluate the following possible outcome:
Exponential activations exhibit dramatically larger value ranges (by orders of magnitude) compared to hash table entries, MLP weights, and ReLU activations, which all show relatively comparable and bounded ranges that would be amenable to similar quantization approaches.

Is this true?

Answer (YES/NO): NO